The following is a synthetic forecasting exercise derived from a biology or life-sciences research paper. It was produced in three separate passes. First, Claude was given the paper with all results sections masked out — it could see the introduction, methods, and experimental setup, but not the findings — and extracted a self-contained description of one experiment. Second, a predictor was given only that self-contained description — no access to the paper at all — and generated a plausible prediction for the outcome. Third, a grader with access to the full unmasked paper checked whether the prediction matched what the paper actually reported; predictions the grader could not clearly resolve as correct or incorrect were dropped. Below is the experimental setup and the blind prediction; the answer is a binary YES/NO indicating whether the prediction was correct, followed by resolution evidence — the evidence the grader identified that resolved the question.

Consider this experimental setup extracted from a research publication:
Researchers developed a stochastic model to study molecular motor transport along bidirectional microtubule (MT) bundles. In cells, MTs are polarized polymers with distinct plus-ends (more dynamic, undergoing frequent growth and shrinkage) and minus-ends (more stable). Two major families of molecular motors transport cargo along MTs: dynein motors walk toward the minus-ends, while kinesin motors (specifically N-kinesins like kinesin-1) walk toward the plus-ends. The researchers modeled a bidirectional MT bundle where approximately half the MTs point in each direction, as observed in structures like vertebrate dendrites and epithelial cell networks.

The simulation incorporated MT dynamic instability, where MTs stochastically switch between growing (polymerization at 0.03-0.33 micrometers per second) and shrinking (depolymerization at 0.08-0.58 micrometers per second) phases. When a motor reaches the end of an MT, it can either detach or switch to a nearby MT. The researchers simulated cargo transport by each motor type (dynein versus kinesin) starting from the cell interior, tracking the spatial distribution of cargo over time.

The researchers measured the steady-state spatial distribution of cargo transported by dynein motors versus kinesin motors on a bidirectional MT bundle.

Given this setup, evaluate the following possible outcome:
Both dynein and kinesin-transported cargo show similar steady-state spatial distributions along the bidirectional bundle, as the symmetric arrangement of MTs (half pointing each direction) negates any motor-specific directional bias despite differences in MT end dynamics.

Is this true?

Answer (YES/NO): NO